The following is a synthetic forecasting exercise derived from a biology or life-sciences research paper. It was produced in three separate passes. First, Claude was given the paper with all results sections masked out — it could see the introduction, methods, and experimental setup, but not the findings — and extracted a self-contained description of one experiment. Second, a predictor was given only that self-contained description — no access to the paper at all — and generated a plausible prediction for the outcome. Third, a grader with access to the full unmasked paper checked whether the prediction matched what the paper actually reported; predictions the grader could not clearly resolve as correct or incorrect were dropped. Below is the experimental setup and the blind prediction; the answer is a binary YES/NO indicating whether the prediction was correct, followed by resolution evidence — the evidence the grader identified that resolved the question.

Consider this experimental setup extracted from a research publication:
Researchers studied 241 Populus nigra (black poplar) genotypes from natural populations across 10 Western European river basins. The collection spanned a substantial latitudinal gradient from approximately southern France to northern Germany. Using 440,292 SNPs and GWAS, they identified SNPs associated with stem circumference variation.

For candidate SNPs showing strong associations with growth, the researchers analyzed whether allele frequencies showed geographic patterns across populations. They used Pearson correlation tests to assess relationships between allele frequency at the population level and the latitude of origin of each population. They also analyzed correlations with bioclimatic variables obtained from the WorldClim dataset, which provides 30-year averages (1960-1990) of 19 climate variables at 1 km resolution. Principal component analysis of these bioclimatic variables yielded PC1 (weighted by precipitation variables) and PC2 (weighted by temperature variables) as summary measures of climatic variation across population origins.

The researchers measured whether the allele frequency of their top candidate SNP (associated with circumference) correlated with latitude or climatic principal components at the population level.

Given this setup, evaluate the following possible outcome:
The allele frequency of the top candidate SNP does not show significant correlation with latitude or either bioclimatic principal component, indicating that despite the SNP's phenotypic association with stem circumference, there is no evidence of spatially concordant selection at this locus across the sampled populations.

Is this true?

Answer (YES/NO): NO